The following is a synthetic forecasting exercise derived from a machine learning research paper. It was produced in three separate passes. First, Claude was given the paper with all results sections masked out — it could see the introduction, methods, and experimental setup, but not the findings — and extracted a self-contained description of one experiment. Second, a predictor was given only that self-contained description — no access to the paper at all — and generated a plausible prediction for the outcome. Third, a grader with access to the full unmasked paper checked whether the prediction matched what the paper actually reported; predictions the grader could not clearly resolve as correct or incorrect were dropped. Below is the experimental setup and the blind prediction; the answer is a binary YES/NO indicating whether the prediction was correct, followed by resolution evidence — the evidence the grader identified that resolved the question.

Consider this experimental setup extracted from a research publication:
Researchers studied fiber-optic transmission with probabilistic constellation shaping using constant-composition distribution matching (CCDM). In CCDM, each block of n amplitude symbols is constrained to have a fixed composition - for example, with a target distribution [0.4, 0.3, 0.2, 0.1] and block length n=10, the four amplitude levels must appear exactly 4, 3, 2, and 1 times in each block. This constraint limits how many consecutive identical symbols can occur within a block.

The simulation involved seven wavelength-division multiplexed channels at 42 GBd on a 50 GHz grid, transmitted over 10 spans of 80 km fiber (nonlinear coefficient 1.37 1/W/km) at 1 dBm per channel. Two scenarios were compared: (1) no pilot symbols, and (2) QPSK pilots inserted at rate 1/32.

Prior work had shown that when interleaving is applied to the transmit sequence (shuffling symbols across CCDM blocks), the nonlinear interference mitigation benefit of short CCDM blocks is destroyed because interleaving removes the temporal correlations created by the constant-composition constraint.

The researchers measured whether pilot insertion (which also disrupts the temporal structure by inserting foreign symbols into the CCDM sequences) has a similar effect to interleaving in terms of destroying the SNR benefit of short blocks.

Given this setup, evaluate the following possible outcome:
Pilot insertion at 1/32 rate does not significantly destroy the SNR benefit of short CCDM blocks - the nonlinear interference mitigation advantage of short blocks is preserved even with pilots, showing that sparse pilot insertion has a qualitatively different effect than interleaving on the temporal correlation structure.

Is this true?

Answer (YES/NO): YES